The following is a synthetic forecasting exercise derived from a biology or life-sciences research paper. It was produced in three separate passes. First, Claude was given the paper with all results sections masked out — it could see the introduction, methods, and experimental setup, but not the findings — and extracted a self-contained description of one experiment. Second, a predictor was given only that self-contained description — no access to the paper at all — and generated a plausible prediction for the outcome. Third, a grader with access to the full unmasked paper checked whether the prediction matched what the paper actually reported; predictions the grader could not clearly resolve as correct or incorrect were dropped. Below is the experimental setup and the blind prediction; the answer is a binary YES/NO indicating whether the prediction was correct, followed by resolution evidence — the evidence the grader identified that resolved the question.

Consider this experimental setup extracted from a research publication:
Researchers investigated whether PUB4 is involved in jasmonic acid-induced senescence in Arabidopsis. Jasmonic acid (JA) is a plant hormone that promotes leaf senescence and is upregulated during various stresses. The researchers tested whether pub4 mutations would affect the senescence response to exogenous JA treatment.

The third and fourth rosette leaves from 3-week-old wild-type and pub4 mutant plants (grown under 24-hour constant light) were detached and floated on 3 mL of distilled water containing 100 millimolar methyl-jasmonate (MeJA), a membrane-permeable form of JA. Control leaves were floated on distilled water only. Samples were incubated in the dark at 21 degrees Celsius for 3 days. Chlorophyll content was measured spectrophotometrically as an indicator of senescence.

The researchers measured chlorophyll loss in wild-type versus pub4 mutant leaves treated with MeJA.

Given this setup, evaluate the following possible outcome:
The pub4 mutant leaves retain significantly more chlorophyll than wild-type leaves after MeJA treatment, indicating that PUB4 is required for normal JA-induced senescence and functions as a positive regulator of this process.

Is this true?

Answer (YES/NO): YES